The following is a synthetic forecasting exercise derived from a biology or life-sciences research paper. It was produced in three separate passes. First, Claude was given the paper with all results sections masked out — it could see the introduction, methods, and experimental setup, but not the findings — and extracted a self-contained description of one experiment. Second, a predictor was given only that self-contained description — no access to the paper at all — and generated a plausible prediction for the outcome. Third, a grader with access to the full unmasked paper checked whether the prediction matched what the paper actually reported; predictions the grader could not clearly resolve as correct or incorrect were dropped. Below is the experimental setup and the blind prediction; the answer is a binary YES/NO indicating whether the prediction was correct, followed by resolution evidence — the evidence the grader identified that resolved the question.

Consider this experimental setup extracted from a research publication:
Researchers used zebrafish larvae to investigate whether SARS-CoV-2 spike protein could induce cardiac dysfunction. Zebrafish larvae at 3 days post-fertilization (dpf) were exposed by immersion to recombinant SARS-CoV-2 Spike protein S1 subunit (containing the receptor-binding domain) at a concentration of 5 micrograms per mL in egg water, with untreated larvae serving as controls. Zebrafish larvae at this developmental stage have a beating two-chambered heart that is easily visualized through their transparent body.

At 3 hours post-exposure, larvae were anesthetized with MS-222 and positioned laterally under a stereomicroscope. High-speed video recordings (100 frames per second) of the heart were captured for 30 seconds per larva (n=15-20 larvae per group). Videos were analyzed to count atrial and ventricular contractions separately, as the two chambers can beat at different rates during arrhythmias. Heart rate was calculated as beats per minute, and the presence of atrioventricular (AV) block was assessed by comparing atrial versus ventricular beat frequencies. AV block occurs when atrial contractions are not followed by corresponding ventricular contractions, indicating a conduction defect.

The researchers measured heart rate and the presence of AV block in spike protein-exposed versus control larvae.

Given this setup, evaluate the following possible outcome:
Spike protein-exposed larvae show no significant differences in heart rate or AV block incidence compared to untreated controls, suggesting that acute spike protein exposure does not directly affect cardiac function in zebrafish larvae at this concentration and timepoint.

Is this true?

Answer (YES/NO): NO